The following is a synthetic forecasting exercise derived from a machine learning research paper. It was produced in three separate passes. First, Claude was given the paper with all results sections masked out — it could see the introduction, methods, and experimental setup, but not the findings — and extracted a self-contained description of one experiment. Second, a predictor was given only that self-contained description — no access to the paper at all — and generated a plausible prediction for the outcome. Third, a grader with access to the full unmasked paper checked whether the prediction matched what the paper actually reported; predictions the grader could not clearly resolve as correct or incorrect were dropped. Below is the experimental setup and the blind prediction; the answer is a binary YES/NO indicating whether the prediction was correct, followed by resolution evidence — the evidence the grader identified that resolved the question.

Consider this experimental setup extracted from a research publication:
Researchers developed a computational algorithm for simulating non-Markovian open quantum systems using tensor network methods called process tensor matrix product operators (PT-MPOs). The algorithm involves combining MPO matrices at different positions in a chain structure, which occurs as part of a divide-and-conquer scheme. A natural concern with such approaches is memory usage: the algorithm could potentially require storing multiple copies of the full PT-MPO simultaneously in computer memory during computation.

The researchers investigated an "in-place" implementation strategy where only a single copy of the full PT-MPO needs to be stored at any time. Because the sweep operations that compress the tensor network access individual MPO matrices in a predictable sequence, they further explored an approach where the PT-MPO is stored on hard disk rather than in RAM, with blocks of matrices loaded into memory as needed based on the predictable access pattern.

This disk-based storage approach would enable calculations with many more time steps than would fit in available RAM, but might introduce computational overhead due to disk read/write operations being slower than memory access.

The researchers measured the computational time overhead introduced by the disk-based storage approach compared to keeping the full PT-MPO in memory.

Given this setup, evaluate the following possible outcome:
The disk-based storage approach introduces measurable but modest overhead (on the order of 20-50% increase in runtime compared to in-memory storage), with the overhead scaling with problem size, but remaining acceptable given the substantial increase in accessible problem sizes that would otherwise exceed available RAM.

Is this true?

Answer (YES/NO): NO